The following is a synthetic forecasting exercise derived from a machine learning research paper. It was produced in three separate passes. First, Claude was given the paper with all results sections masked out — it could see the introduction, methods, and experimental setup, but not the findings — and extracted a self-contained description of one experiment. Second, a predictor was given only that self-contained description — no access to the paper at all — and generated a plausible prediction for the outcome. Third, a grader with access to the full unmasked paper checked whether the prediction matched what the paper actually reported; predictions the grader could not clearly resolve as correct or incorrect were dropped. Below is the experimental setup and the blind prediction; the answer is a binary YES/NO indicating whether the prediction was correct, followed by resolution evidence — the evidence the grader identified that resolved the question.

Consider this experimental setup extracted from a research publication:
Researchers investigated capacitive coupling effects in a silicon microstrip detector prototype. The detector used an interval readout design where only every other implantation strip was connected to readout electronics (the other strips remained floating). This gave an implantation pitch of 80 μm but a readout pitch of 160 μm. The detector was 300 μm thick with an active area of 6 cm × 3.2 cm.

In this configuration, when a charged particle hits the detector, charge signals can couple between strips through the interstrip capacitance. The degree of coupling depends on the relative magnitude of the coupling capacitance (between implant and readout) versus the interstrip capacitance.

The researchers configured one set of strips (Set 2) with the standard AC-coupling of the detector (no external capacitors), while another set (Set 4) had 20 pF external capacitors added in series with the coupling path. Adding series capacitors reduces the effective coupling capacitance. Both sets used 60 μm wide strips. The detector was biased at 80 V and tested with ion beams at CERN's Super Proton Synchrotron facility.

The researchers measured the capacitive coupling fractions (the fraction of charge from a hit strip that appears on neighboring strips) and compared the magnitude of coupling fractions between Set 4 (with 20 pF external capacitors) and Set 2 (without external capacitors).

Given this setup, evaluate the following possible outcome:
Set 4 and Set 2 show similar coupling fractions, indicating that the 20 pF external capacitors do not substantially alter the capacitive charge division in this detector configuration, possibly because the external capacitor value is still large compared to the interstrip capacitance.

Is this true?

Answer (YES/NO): NO